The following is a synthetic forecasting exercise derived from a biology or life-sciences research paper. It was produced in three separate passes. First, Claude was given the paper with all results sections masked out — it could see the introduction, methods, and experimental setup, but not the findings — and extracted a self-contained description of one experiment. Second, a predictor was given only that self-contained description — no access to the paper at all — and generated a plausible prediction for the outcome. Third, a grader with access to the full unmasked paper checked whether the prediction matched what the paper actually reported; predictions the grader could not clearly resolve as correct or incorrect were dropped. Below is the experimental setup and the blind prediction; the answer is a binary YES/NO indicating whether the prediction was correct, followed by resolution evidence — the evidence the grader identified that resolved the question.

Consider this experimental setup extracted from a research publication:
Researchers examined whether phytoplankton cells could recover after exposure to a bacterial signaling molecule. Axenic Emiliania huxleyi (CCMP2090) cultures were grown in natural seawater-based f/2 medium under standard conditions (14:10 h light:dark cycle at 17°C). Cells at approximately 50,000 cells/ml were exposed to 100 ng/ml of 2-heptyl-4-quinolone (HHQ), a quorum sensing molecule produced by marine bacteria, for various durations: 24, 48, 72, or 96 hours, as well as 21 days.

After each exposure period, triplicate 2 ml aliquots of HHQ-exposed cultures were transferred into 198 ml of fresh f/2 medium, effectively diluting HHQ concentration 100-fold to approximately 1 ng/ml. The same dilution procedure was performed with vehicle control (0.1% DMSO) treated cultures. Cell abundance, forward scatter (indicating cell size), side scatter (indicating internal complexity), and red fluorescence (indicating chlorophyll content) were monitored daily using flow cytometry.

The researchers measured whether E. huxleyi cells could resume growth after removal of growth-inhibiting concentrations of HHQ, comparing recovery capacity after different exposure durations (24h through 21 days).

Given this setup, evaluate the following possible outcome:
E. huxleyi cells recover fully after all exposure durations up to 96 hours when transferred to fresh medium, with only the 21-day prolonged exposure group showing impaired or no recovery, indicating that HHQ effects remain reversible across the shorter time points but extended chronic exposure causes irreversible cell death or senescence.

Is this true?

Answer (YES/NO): NO